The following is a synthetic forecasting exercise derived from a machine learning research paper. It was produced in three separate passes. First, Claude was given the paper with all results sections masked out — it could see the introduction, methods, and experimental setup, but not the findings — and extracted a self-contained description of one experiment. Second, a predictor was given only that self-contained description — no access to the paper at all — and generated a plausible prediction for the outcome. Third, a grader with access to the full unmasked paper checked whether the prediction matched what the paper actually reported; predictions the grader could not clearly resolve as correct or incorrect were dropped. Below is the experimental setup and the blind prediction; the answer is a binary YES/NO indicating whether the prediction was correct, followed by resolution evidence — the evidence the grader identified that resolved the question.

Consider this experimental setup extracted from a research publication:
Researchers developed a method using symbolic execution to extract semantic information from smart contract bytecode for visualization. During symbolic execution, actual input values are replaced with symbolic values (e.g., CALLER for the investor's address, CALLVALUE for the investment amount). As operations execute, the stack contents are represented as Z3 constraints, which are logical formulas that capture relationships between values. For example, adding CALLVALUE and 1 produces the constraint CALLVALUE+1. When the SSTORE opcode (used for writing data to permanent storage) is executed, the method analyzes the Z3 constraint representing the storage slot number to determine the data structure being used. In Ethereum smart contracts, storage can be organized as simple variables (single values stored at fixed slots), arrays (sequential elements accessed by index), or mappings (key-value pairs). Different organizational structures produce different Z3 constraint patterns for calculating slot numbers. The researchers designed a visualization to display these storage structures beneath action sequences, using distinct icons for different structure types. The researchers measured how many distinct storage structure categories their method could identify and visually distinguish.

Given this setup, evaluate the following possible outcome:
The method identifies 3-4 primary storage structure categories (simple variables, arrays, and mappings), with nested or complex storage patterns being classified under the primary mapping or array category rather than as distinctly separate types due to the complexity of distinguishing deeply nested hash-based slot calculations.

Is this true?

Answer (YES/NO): YES